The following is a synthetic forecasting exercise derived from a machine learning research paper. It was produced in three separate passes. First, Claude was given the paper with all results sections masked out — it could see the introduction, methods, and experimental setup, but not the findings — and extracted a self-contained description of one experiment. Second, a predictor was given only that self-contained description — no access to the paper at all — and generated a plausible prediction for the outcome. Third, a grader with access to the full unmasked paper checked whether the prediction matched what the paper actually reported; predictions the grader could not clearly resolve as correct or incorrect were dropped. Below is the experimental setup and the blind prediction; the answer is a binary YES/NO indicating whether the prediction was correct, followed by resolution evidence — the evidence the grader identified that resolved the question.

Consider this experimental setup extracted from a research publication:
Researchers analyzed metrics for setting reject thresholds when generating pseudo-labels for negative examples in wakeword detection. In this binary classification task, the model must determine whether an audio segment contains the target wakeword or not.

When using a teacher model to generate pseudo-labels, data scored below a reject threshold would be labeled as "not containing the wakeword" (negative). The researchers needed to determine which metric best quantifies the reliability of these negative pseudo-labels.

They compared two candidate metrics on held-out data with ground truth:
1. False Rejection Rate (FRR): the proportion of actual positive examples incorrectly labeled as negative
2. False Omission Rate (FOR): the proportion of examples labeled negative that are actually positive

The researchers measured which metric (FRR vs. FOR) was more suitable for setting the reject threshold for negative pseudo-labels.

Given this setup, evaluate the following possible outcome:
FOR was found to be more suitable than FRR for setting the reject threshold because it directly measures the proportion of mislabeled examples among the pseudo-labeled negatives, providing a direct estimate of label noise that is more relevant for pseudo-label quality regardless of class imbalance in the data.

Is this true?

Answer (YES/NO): NO